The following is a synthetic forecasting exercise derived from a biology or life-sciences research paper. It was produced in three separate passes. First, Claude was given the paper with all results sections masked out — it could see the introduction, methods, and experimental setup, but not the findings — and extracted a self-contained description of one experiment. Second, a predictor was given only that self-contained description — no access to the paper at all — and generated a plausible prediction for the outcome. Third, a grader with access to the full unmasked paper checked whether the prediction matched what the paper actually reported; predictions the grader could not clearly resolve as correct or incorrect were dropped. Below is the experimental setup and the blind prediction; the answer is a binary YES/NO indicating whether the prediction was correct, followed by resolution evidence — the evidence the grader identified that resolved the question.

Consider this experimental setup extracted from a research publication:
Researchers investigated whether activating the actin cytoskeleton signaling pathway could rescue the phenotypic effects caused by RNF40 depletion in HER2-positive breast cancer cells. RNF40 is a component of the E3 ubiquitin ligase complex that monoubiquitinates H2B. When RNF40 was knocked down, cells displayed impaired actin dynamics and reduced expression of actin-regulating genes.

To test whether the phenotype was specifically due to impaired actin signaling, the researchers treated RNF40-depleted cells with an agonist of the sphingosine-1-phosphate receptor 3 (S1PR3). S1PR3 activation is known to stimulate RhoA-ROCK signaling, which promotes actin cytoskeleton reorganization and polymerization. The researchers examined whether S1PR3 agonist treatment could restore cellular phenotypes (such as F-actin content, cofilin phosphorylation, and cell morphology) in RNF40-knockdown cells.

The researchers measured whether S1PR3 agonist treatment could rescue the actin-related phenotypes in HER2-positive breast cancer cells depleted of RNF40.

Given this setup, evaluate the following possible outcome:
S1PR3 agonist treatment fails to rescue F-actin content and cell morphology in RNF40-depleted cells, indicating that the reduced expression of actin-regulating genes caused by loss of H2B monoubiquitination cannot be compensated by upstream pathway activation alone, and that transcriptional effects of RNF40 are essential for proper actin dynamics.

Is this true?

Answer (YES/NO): NO